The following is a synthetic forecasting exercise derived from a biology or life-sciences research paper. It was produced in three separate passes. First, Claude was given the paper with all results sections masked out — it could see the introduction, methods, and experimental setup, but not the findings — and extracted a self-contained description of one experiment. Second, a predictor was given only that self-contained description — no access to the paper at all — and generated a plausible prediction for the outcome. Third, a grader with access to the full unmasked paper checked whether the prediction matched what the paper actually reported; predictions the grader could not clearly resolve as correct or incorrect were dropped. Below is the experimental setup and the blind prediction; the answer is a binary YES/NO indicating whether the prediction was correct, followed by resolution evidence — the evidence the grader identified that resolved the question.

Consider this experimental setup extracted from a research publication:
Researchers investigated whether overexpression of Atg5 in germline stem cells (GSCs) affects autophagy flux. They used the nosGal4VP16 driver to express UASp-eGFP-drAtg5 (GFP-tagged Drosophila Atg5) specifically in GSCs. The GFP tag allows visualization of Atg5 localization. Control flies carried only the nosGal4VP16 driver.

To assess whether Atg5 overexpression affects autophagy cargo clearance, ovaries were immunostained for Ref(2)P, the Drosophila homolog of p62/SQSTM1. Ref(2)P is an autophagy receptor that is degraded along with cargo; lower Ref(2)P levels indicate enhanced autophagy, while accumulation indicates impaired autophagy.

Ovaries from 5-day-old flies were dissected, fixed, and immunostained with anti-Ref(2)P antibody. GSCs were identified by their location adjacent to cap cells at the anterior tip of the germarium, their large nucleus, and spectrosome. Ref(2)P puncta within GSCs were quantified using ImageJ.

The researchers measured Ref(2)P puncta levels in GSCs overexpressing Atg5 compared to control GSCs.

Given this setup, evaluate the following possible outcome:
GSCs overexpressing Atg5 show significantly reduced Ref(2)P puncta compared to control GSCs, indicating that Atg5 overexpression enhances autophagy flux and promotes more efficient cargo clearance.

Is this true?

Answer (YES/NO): NO